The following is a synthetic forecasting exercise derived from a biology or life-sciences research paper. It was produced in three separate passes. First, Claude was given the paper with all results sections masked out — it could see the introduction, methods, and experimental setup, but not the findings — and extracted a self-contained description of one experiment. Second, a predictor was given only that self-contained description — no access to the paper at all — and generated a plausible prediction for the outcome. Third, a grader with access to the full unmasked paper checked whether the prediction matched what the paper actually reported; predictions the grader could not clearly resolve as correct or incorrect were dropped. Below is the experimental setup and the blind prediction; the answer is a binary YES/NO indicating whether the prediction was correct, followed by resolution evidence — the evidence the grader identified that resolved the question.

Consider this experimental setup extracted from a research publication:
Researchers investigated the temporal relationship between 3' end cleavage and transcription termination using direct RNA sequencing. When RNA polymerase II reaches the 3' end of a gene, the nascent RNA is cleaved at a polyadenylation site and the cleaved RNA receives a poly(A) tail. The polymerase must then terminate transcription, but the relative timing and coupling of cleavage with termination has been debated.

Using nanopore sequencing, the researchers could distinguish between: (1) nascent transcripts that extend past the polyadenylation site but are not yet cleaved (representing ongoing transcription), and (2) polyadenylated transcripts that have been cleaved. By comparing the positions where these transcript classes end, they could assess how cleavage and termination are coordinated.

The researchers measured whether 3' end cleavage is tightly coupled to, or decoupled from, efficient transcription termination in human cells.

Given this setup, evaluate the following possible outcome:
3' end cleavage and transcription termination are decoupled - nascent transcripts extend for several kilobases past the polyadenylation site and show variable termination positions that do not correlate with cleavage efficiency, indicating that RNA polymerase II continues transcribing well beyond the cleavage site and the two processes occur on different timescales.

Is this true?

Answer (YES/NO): NO